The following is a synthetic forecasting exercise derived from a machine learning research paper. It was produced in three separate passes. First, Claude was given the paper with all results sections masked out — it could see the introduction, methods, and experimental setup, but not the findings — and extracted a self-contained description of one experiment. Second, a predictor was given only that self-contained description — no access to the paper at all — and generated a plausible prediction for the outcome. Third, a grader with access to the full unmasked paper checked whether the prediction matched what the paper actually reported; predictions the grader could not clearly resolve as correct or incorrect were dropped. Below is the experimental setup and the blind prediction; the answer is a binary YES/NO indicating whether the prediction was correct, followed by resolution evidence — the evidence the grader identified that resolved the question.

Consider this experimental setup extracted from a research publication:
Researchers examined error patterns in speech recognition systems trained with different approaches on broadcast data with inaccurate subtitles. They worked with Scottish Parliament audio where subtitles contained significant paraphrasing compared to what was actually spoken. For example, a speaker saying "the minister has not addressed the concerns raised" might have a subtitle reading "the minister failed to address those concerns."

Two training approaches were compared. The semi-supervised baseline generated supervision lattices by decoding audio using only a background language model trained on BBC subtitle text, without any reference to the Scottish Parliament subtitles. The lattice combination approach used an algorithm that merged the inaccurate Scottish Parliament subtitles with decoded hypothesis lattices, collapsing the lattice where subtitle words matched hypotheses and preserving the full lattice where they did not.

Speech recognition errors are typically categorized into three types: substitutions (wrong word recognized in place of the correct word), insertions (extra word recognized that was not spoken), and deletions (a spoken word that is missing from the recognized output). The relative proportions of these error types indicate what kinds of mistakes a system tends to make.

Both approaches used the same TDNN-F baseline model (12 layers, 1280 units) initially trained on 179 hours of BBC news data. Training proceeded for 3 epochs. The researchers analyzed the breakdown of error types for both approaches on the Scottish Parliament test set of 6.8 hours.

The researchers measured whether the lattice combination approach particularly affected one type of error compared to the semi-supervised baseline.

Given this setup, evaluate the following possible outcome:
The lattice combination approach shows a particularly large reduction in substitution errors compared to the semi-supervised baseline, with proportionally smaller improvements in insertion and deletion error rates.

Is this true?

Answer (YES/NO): NO